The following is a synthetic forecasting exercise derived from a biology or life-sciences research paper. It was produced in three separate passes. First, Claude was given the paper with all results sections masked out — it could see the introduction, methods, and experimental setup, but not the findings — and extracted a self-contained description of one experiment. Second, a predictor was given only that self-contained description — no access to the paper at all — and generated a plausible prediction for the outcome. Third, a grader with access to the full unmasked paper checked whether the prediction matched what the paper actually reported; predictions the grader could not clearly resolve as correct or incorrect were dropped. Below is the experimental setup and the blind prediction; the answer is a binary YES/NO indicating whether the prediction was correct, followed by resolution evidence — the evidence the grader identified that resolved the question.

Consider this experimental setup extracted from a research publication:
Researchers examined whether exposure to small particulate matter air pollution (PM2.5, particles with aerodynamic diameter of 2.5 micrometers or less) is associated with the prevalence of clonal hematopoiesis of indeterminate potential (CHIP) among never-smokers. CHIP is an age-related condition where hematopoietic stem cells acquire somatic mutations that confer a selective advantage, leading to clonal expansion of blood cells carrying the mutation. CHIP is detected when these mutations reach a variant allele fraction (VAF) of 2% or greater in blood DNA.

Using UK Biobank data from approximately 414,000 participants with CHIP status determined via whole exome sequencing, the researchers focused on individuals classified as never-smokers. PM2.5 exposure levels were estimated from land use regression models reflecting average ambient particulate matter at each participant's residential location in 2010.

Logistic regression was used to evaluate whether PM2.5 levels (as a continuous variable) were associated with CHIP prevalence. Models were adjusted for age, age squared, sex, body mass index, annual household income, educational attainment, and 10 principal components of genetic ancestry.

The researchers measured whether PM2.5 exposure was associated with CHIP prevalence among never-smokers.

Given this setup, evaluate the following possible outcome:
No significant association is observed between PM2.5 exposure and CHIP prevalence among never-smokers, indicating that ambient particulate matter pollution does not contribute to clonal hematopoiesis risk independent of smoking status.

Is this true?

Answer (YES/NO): YES